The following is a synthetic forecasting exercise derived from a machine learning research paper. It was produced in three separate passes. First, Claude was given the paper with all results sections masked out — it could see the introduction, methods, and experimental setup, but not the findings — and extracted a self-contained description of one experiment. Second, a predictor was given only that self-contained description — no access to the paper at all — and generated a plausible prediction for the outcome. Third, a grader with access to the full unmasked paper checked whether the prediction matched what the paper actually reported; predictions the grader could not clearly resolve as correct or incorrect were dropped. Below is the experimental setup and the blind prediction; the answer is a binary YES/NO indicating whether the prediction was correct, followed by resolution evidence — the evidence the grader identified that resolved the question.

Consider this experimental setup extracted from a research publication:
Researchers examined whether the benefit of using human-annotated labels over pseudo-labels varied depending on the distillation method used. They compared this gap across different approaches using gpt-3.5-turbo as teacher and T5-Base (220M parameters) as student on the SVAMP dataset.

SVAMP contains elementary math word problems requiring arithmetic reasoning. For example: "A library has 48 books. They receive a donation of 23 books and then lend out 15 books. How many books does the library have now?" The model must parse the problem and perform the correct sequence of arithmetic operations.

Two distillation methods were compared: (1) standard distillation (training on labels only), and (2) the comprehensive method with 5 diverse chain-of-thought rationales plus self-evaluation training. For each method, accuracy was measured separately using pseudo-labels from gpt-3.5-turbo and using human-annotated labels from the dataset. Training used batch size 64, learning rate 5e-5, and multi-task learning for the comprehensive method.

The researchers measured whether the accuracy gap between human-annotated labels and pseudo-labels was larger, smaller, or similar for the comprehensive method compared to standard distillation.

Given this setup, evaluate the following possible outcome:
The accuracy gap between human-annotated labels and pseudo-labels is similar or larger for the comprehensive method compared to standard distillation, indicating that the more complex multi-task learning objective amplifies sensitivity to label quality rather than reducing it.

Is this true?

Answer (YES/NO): YES